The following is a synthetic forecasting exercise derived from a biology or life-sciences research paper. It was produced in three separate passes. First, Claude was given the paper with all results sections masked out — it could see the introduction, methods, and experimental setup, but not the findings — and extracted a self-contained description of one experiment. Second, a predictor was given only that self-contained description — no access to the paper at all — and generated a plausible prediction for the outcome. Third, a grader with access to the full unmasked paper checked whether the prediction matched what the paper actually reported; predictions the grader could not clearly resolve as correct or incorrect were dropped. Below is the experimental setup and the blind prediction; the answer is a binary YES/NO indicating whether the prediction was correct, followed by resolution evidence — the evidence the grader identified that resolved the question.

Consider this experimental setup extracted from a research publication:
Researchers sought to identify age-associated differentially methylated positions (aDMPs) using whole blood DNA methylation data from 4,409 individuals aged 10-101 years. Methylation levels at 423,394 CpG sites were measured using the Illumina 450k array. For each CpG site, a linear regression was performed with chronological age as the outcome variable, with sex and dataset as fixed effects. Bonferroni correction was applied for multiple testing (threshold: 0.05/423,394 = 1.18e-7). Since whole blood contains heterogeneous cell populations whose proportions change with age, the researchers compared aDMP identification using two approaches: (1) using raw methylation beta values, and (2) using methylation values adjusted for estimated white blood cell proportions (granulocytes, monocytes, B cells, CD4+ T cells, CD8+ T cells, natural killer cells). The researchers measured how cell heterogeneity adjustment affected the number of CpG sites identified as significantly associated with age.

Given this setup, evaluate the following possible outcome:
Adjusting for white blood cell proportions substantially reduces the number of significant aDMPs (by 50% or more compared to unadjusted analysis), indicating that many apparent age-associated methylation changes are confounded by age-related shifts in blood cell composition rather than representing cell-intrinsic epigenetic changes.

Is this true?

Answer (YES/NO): NO